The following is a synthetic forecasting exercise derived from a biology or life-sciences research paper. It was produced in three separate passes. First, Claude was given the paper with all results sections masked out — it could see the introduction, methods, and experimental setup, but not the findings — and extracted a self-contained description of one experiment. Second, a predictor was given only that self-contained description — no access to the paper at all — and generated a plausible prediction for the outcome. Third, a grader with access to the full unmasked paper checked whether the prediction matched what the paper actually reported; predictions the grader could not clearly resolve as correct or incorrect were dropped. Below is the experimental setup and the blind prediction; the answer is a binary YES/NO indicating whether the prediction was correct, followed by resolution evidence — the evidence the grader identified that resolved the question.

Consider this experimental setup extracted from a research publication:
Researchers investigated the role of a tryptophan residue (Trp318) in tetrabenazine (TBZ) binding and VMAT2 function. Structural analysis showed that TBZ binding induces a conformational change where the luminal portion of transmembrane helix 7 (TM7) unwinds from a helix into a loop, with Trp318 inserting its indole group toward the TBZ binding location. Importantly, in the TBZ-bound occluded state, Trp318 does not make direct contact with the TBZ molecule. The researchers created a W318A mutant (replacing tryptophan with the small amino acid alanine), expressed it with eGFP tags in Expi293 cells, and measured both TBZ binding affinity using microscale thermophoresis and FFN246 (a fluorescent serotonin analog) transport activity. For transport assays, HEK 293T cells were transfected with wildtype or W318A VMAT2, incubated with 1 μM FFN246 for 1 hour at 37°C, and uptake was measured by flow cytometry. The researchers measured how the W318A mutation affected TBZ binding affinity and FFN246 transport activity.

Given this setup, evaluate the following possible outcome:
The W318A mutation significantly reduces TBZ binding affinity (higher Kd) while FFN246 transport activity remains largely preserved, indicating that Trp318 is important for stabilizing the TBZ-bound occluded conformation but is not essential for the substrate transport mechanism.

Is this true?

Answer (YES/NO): NO